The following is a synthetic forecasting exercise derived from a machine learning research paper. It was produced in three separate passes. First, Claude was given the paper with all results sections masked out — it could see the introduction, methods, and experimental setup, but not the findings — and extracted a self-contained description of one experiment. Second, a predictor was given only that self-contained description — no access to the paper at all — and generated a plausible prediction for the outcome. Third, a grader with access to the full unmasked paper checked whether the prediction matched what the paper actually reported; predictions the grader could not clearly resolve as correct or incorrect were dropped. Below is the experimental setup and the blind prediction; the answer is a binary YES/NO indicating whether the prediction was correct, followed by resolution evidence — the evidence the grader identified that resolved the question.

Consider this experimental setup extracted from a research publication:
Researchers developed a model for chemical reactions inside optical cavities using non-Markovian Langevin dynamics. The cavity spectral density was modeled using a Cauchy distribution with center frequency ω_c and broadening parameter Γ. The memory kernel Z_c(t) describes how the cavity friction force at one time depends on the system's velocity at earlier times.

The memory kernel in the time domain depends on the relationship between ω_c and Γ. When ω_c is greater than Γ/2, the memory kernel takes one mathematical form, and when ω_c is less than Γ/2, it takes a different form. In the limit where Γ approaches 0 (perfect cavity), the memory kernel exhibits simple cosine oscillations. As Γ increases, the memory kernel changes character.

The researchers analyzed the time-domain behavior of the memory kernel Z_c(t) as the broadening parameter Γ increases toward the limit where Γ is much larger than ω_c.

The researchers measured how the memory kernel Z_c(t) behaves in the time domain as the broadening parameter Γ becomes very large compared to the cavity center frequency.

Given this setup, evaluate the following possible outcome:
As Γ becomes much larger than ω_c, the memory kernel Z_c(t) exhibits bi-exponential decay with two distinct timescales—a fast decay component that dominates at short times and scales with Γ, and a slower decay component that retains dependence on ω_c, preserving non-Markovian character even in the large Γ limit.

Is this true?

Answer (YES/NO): NO